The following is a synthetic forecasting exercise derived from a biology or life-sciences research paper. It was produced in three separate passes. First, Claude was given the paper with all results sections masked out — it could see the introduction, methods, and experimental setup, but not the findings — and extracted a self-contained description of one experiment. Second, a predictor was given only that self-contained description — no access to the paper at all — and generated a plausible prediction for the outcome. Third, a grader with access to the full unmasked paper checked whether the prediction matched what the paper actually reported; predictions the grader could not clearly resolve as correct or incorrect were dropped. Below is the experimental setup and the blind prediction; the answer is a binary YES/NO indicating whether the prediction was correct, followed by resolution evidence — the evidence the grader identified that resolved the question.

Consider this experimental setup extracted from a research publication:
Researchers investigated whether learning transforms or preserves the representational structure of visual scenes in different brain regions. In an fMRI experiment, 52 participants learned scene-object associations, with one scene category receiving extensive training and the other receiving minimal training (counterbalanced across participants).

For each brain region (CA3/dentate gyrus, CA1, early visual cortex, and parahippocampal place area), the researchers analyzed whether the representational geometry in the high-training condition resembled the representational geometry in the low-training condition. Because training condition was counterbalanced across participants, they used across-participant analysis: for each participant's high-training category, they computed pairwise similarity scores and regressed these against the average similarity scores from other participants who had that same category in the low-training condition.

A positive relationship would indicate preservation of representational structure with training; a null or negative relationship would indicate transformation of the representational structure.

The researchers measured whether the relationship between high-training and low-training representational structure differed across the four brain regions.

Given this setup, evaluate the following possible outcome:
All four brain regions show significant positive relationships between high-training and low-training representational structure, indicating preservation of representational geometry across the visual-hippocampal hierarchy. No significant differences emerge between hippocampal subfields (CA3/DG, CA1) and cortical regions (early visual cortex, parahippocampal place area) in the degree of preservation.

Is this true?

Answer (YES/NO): NO